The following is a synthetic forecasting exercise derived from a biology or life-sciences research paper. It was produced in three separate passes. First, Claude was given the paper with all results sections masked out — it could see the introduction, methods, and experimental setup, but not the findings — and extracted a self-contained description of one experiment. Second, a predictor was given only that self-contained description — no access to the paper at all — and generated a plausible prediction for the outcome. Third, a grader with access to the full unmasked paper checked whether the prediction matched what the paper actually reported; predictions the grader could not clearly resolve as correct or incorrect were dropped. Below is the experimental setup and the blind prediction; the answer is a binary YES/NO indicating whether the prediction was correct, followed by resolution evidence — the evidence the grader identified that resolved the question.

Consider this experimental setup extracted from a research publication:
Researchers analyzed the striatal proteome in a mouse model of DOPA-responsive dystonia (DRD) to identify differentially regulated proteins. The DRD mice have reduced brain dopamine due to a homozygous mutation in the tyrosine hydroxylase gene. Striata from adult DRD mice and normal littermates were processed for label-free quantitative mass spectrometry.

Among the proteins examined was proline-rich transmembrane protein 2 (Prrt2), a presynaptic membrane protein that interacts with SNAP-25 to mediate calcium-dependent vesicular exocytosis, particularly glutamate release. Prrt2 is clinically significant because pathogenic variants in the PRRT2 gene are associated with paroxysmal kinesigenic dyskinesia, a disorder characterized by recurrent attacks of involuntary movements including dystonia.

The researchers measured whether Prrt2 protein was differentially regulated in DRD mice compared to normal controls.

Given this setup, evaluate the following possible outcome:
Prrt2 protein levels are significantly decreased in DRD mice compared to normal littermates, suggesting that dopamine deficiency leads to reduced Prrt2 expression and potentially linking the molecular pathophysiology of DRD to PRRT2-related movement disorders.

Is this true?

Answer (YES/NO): YES